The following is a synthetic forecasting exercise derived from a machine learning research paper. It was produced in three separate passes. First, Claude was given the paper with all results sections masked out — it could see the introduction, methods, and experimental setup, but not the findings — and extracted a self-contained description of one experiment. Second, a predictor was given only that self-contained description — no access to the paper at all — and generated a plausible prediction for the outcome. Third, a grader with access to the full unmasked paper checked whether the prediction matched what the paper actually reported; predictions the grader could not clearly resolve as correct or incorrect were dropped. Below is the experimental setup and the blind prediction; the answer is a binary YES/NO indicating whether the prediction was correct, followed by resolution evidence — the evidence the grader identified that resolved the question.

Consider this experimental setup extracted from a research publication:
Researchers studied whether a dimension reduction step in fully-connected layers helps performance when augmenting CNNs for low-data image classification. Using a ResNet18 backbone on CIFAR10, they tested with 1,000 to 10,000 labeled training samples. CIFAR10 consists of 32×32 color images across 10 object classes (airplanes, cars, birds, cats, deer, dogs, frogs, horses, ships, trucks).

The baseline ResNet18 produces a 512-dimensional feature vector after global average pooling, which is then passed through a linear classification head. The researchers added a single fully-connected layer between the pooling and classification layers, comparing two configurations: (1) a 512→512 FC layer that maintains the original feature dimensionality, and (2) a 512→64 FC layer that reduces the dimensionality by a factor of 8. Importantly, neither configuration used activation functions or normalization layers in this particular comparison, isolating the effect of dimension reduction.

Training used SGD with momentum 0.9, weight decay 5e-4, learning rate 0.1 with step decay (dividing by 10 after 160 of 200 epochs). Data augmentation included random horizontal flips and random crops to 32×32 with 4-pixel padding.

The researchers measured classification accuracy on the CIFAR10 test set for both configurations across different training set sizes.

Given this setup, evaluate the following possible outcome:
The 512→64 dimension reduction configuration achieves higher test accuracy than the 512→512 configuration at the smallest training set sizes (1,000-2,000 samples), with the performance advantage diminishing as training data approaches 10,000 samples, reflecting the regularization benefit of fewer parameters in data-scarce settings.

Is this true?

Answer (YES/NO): NO